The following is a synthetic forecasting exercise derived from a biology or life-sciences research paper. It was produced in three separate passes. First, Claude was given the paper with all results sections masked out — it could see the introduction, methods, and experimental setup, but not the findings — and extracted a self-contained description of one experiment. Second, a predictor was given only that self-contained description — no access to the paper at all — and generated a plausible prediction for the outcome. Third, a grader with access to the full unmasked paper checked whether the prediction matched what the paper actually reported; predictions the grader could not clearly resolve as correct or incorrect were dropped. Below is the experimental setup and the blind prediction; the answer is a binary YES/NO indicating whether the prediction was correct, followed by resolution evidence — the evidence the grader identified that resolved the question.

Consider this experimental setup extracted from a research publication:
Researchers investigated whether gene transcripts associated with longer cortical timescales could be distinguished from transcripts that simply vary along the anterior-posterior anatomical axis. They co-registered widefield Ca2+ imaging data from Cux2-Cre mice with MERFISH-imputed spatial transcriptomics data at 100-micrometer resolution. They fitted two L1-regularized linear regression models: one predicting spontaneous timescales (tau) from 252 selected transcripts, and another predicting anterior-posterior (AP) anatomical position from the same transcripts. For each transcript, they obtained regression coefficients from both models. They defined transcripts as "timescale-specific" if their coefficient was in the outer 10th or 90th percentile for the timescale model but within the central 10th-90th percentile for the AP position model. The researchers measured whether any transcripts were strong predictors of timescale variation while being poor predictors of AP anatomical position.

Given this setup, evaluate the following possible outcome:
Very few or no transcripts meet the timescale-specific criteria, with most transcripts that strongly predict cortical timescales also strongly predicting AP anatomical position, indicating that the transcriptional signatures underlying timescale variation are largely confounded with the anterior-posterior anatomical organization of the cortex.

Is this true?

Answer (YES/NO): NO